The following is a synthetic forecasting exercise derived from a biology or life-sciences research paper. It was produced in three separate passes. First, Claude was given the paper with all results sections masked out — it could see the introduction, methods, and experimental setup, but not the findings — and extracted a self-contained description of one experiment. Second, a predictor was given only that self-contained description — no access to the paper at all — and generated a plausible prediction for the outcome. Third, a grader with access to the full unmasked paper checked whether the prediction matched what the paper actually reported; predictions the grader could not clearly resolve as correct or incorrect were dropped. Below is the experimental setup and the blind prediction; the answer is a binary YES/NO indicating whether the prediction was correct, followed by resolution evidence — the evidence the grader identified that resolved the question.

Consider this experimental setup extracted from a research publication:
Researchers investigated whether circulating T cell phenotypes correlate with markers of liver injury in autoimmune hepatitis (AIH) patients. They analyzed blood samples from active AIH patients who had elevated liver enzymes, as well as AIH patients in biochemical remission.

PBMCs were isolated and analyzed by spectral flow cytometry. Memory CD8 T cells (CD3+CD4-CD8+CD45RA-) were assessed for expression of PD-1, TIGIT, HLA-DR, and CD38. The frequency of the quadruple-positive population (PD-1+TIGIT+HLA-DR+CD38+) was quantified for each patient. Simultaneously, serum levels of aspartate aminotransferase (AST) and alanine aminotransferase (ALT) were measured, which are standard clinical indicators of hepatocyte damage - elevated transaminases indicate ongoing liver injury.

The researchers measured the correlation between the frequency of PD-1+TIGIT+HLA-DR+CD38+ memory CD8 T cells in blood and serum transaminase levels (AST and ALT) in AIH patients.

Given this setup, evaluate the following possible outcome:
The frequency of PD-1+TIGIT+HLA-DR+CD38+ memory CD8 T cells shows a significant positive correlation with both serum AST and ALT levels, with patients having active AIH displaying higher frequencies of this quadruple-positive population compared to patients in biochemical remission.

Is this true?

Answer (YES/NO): YES